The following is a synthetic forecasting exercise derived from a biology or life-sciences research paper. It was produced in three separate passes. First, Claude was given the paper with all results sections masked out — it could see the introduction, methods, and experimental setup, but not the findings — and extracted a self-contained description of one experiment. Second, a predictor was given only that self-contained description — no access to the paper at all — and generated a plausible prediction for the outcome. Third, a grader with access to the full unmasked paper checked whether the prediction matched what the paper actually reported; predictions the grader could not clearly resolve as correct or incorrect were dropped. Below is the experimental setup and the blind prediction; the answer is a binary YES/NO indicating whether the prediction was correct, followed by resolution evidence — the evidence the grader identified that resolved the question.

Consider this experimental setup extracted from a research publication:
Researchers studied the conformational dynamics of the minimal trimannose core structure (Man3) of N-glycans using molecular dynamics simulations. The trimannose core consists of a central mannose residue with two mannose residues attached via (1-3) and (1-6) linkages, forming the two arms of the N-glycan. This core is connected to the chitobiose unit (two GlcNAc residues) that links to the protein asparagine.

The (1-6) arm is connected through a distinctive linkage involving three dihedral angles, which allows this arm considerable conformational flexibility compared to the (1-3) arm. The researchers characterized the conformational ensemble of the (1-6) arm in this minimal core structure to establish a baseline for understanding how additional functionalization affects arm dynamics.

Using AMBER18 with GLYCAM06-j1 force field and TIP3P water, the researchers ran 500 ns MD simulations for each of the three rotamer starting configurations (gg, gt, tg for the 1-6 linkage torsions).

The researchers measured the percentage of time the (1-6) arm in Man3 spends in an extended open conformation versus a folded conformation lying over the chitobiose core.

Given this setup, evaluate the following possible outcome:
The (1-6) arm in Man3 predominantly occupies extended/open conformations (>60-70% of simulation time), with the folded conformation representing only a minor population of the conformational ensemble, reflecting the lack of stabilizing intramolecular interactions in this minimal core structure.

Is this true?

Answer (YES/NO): YES